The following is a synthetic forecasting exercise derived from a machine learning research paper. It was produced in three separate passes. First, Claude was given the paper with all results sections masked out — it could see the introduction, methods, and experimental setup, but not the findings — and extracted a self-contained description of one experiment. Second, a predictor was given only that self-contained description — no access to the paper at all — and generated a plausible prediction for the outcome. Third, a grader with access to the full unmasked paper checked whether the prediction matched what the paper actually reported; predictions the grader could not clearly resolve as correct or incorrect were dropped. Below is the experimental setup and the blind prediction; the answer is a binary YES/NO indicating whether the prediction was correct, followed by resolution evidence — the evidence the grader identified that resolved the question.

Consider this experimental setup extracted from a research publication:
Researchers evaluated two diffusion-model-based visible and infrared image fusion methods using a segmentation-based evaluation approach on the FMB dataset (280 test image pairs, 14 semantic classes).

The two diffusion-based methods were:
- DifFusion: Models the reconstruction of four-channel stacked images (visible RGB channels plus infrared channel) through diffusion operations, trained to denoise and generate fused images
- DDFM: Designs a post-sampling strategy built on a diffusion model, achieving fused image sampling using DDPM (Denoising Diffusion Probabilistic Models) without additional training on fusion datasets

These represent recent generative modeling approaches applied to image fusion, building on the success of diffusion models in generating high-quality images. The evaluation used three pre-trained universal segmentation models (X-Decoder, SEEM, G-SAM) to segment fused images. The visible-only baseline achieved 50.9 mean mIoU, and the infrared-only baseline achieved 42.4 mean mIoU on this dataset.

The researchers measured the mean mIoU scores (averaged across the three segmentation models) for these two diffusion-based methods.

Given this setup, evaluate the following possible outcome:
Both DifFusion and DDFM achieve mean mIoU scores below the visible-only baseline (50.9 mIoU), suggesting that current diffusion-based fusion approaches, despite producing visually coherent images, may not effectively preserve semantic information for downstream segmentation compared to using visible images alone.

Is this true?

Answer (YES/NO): YES